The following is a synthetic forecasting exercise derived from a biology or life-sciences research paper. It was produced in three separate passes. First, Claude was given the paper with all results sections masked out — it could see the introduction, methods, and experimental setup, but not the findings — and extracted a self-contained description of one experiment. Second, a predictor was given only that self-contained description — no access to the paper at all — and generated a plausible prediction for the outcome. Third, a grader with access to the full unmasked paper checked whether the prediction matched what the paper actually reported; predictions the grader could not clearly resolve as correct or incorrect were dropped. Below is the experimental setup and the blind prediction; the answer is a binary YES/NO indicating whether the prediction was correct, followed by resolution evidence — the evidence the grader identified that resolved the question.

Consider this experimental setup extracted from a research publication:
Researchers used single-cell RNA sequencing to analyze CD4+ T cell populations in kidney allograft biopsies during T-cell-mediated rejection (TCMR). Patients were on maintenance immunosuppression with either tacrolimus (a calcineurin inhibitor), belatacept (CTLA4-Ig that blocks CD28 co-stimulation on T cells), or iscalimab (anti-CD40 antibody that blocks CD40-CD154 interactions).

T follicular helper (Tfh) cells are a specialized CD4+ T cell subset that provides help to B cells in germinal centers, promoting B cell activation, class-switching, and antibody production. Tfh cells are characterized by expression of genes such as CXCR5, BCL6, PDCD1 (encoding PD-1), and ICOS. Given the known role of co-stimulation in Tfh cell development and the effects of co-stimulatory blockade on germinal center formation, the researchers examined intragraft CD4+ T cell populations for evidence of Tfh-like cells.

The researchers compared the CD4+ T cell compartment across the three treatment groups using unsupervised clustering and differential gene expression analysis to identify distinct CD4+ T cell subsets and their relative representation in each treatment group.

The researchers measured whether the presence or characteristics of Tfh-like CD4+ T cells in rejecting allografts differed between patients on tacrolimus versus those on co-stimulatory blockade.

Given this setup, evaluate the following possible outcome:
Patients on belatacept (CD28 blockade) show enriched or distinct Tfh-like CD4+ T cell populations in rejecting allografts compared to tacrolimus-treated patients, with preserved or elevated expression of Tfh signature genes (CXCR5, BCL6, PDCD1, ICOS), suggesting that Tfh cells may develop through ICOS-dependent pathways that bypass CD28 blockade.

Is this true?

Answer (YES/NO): NO